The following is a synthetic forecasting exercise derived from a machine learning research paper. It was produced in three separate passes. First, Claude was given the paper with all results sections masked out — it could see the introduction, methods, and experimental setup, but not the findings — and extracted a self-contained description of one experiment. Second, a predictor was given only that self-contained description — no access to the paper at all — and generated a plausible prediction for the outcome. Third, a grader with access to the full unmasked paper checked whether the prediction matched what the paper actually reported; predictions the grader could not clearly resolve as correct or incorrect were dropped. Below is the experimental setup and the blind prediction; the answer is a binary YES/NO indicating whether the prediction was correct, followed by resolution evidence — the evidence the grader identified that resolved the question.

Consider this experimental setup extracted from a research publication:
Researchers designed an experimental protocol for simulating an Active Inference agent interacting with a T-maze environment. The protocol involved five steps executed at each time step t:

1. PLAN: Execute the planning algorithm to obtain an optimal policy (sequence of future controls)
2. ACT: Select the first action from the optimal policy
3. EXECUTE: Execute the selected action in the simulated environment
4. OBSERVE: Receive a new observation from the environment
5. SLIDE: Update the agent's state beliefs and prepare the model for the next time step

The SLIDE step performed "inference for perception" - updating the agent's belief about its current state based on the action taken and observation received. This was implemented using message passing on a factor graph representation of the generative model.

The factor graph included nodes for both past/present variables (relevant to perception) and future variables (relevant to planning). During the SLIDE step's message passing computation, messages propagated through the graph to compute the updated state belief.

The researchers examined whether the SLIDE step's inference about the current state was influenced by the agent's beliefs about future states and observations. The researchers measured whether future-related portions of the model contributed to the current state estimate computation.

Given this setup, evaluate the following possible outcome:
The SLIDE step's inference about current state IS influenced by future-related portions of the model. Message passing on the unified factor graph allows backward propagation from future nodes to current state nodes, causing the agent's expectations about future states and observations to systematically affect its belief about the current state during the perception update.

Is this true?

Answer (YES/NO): NO